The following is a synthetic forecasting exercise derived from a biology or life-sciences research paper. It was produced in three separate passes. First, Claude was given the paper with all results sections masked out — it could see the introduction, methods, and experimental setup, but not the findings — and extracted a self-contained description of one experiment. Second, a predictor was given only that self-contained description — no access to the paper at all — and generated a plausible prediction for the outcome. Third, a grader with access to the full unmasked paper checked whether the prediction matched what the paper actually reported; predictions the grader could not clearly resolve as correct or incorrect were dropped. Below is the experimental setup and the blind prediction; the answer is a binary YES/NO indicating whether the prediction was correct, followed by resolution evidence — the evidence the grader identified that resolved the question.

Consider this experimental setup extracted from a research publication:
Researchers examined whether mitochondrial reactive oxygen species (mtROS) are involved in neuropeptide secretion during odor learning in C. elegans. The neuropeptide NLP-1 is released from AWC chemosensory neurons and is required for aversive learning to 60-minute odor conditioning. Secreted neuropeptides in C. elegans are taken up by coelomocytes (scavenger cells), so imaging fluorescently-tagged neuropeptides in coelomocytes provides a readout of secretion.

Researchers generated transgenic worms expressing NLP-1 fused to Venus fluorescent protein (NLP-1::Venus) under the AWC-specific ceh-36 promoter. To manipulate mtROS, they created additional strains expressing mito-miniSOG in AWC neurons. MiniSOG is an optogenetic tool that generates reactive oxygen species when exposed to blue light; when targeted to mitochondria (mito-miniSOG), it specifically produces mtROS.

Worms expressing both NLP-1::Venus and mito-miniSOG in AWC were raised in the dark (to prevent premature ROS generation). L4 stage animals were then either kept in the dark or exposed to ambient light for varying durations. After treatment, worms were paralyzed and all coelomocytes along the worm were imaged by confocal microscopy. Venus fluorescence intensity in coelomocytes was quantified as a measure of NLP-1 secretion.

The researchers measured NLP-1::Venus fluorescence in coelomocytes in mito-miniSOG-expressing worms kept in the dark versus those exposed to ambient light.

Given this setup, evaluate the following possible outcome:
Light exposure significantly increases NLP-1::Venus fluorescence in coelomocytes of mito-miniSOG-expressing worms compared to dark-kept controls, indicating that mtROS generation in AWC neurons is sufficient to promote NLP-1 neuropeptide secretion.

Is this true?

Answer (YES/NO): YES